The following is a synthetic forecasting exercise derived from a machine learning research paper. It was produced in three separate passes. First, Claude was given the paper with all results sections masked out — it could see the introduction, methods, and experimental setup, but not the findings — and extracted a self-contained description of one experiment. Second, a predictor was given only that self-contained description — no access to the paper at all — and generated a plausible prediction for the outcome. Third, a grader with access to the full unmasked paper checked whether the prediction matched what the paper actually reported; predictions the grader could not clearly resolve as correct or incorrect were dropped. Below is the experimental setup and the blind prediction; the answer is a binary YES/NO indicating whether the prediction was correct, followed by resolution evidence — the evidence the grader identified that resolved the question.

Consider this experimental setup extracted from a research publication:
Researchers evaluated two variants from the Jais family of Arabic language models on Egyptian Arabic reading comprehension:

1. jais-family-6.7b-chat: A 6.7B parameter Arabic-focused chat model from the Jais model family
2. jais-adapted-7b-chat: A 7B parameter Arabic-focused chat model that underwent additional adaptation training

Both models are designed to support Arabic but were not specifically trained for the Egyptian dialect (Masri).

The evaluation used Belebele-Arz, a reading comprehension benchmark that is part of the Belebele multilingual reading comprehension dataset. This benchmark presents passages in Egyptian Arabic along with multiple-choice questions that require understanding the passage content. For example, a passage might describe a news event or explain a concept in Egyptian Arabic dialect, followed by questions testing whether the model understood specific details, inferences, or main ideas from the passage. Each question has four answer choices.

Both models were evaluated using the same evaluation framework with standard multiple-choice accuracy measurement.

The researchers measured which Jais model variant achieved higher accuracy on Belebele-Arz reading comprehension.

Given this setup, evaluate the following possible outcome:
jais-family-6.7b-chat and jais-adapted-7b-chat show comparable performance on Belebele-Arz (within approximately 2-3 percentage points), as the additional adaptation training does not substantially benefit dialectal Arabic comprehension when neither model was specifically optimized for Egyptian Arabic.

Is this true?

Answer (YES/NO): YES